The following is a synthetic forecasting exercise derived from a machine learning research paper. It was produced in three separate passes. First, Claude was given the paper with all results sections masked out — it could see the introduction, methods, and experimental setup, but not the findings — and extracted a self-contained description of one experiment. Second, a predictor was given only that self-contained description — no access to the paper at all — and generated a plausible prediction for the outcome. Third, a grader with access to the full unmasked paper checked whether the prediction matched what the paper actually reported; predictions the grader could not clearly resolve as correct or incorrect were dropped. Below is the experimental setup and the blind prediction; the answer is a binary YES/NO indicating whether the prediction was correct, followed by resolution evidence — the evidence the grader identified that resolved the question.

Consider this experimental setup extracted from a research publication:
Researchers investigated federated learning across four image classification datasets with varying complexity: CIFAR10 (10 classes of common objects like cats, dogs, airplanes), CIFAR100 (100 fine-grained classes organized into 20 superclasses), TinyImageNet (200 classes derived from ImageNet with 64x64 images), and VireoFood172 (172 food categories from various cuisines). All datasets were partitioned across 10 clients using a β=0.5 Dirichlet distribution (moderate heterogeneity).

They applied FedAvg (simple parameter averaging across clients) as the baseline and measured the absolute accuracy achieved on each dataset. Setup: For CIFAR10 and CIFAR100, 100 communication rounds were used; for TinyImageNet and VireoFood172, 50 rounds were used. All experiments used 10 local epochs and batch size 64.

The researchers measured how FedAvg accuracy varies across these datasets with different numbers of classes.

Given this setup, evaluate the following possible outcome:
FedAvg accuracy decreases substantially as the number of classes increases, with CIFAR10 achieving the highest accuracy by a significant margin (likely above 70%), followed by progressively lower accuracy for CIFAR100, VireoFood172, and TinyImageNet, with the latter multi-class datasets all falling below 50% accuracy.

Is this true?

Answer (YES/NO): NO